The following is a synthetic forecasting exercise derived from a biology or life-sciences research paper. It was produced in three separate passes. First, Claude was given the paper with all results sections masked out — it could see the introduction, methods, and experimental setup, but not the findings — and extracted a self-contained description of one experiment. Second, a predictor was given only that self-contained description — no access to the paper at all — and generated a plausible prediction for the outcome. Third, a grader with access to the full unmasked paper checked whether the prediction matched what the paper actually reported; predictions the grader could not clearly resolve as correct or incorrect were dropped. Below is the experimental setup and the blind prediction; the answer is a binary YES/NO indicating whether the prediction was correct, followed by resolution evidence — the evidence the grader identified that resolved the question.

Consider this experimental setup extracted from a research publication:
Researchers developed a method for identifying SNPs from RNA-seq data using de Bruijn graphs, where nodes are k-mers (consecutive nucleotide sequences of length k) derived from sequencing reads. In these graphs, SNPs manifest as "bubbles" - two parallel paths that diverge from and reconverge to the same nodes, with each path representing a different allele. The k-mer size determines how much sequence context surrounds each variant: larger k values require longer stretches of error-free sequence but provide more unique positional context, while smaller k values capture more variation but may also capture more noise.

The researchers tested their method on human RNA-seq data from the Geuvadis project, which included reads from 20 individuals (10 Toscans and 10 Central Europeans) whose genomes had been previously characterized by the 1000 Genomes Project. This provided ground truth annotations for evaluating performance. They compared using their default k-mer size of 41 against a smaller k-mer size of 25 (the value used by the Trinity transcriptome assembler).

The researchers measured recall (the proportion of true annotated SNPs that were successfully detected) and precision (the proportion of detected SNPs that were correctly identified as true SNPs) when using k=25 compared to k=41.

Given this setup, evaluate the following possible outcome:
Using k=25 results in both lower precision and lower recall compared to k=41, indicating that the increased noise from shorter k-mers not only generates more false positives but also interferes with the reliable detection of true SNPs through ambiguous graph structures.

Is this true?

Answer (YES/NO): NO